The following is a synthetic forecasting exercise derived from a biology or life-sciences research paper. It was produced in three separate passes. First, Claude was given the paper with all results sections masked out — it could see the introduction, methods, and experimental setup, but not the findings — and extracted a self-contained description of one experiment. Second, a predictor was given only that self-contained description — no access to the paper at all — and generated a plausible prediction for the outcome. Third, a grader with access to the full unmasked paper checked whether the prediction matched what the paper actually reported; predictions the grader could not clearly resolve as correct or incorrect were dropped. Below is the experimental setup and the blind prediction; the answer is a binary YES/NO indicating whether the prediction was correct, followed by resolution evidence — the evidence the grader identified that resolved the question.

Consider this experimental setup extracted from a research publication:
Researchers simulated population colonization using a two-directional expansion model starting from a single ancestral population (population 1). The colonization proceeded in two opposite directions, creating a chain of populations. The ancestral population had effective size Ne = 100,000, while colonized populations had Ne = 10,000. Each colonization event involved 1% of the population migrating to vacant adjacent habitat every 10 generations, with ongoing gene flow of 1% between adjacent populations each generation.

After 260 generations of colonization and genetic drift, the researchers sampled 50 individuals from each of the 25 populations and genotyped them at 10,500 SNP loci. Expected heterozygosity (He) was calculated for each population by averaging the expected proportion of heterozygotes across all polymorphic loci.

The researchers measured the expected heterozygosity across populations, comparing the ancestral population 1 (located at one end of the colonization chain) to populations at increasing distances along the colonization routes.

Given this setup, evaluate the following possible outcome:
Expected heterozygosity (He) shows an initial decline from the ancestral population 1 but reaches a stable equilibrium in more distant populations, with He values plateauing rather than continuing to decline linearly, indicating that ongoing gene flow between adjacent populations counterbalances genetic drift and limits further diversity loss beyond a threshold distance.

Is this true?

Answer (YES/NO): NO